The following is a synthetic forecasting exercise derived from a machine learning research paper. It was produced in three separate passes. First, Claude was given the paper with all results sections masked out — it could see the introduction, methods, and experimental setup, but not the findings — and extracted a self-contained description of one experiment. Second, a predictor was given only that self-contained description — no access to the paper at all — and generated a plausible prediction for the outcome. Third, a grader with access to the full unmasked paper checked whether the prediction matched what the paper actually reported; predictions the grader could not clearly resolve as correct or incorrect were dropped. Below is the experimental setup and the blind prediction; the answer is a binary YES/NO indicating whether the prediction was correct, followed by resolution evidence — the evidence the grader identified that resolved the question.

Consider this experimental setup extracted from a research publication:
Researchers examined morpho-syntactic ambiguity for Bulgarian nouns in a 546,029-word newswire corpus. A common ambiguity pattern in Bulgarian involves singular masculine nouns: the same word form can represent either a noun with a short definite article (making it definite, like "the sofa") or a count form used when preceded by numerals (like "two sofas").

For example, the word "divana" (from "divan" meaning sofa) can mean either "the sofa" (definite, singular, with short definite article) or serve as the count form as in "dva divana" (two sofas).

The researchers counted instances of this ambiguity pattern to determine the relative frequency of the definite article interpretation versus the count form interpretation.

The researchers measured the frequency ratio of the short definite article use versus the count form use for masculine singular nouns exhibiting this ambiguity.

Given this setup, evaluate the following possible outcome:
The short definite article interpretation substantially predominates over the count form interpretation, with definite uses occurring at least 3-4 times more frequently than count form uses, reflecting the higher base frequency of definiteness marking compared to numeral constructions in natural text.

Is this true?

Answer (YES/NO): YES